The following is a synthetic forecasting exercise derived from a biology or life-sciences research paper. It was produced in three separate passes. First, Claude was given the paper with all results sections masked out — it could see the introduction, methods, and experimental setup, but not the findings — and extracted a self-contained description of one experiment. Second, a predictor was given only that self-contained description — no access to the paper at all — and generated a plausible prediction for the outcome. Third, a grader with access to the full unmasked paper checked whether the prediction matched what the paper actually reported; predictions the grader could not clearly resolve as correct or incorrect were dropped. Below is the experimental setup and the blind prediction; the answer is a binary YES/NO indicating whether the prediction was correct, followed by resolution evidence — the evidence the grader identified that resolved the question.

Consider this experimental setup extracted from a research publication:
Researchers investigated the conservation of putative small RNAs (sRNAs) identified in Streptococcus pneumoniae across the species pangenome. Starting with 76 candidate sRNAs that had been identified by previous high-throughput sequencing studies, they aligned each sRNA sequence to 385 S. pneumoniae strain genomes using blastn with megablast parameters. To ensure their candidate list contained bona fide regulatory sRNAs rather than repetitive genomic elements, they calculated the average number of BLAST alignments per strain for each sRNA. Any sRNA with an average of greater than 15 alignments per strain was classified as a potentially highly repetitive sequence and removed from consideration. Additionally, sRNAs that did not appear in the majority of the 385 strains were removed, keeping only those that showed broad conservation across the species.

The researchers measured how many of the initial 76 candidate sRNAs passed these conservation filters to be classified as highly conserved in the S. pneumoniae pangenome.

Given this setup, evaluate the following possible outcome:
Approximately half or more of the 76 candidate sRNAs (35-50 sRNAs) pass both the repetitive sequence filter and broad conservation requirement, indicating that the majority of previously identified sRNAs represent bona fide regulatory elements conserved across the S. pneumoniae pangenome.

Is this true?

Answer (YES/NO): NO